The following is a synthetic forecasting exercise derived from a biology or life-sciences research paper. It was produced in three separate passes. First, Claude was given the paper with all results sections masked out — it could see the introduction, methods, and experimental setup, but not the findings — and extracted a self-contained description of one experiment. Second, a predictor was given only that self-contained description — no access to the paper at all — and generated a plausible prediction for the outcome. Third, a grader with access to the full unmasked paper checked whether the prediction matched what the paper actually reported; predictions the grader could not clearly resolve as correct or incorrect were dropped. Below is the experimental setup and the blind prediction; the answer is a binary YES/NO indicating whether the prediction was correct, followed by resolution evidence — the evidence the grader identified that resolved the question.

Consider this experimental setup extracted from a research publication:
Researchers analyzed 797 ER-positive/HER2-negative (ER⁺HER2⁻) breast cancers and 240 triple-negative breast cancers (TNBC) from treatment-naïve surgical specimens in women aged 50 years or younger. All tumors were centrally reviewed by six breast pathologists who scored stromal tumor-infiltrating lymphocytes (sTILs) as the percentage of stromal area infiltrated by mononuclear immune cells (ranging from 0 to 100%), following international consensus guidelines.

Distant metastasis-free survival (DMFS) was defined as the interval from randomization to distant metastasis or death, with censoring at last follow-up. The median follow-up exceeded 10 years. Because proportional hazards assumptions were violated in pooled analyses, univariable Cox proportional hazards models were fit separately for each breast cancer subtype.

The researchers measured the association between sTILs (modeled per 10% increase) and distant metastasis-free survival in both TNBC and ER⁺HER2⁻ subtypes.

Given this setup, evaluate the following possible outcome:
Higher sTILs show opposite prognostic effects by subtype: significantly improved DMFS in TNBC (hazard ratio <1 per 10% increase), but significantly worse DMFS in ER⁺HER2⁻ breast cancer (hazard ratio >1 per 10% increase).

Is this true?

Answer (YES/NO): NO